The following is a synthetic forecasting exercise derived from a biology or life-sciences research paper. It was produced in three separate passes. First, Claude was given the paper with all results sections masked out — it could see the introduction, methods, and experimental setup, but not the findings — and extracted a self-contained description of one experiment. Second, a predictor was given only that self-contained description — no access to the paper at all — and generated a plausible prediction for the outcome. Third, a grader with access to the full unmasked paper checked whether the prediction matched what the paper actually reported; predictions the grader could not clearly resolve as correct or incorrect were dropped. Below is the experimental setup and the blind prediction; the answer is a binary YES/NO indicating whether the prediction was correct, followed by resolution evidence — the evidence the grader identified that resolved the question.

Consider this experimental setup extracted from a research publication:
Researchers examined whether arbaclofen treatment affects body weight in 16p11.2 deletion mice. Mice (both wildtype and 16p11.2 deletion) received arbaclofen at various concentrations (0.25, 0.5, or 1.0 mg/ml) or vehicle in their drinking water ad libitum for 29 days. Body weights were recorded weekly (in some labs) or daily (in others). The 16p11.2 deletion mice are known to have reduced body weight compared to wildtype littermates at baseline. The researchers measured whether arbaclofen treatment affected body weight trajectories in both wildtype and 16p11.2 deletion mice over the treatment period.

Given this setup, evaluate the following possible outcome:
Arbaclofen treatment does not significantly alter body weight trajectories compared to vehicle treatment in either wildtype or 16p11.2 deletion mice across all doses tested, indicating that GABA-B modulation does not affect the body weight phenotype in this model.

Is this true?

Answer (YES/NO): NO